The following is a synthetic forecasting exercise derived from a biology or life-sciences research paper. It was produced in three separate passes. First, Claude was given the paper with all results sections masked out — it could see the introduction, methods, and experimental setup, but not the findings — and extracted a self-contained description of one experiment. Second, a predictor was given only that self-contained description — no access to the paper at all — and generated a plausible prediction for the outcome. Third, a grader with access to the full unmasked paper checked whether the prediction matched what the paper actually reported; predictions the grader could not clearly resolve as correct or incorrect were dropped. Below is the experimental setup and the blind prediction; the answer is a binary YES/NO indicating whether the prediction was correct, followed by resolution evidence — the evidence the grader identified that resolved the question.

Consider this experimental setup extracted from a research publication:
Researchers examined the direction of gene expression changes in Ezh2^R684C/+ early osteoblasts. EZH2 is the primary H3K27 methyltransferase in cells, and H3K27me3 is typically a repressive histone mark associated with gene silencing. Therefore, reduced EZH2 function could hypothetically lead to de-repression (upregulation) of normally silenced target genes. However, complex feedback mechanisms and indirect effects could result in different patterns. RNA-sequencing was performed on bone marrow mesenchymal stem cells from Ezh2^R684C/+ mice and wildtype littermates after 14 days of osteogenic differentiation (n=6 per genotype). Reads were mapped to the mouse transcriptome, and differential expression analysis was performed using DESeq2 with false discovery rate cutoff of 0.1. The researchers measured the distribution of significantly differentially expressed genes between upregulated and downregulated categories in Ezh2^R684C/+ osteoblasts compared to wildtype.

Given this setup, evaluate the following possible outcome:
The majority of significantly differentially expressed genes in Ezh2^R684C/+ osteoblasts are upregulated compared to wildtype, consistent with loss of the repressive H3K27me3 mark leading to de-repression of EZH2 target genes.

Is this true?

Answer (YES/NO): NO